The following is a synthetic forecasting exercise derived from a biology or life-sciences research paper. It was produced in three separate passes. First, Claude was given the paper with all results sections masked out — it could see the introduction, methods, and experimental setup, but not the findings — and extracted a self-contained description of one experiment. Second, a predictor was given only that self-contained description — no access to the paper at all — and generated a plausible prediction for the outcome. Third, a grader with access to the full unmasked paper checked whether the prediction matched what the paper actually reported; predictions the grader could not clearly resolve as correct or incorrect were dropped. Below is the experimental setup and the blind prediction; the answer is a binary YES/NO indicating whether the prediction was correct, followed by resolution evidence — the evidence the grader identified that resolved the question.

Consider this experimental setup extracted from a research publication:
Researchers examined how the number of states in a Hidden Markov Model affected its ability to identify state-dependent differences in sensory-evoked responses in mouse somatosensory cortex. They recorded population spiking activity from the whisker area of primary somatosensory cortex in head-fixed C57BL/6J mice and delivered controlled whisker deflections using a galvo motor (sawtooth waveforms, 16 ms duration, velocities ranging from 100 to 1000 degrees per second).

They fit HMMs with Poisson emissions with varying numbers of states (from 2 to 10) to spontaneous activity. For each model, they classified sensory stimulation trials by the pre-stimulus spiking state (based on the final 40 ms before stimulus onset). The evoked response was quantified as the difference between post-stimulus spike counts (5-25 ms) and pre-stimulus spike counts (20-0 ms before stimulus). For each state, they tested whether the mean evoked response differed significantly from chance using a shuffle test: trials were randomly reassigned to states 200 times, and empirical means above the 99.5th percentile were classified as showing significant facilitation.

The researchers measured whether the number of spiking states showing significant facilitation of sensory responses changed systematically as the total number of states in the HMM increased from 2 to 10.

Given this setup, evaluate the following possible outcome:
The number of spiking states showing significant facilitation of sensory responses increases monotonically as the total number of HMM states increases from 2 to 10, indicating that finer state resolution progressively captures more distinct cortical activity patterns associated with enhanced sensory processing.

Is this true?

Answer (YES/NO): NO